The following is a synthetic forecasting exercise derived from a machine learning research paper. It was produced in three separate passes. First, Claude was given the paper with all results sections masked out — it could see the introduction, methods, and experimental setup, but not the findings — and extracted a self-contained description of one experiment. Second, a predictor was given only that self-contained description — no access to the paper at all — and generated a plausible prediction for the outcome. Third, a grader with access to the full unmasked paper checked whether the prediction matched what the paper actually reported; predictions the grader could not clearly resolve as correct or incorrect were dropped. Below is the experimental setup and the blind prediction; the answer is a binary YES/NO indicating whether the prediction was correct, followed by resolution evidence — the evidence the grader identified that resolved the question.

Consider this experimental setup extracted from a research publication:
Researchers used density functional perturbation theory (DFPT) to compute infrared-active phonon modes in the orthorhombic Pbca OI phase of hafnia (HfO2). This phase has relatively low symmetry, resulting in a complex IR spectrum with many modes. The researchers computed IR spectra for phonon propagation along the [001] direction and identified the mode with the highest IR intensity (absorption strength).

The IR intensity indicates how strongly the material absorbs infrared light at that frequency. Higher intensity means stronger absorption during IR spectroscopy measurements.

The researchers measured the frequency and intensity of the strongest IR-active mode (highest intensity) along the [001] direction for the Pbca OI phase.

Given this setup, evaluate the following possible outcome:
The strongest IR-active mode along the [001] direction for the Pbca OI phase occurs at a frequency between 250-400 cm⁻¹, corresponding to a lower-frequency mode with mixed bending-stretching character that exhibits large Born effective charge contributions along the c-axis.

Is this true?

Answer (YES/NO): YES